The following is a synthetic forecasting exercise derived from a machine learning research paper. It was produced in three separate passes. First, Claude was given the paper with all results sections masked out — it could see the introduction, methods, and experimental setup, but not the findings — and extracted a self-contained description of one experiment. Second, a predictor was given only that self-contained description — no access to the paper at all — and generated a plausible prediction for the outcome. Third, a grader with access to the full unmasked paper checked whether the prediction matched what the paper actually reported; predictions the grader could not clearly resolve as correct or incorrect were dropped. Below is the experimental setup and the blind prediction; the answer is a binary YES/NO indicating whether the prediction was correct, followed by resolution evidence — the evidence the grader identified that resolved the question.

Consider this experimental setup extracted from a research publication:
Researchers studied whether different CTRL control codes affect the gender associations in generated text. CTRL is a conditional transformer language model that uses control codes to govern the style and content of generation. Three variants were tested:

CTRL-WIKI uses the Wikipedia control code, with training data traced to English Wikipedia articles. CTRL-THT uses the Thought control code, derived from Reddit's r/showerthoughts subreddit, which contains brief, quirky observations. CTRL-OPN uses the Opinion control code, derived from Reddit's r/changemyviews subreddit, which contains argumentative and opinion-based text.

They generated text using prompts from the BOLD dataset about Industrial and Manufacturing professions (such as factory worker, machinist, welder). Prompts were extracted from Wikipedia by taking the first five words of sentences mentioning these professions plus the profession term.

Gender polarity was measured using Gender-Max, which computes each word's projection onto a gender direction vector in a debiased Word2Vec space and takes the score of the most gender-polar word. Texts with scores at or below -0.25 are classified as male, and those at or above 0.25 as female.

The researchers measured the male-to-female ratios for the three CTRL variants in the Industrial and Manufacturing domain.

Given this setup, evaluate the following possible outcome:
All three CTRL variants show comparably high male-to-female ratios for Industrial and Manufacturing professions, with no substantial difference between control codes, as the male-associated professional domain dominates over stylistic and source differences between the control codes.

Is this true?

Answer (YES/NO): NO